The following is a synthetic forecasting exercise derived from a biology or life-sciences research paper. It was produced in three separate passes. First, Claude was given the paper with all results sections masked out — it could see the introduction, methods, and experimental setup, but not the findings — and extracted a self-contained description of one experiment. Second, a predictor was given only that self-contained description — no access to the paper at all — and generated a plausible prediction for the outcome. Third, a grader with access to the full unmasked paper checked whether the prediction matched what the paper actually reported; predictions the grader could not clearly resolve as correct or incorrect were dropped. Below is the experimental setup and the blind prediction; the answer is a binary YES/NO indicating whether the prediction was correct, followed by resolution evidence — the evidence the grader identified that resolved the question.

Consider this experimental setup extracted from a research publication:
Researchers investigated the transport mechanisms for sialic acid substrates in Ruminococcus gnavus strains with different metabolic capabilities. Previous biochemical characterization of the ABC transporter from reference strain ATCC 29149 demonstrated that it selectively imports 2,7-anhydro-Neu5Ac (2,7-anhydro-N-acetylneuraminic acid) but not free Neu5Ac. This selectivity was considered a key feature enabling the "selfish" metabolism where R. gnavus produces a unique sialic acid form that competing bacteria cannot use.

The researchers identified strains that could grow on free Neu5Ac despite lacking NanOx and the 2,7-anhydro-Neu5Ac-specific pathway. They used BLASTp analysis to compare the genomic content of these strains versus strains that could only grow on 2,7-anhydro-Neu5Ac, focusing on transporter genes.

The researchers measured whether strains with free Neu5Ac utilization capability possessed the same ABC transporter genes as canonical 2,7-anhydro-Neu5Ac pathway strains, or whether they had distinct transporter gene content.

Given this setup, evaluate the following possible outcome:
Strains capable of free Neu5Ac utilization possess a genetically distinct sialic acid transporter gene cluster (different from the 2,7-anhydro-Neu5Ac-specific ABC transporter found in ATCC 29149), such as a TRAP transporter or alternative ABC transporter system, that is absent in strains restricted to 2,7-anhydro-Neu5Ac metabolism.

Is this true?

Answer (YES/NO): YES